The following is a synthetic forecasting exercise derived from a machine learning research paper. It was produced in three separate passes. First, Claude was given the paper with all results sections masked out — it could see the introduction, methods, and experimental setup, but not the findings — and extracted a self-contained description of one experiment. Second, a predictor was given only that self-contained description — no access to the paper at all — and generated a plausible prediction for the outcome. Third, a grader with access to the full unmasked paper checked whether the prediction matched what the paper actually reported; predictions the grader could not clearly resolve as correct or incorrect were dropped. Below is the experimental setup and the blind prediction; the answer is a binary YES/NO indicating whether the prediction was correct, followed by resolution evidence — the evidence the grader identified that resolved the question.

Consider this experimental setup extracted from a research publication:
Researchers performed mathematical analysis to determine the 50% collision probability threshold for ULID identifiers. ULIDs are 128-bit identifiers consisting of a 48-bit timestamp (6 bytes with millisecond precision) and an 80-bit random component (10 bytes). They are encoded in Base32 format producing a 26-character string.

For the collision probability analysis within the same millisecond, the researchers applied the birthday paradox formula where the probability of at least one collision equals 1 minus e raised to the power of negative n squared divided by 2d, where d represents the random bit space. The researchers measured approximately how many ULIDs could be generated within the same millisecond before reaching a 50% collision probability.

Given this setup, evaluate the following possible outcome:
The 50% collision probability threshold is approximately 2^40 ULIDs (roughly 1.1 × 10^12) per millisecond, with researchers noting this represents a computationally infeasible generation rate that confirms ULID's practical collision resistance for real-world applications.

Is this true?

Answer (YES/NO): YES